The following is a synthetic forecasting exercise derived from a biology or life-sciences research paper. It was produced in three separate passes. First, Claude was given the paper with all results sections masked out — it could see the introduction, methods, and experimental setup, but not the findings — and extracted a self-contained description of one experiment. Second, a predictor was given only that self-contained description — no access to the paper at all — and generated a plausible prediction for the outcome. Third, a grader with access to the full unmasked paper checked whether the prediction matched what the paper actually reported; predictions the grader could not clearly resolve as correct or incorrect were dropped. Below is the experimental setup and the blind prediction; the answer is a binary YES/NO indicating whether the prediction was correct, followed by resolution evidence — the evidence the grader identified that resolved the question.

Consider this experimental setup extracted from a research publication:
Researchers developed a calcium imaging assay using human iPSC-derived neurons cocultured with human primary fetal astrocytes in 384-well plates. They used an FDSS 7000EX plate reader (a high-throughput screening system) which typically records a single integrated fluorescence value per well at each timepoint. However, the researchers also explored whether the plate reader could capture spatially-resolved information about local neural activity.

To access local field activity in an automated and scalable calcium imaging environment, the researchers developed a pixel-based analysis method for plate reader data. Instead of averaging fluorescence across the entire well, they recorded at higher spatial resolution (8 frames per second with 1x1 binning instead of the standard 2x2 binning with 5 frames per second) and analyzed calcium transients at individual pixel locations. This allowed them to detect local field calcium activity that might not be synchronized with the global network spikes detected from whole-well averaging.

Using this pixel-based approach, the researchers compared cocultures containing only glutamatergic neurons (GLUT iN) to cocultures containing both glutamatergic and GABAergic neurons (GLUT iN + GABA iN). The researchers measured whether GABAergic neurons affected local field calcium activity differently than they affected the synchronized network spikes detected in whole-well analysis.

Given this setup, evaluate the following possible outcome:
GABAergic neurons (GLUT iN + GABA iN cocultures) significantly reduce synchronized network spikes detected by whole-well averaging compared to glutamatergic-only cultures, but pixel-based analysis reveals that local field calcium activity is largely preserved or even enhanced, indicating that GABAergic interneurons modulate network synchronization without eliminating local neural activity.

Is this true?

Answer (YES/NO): NO